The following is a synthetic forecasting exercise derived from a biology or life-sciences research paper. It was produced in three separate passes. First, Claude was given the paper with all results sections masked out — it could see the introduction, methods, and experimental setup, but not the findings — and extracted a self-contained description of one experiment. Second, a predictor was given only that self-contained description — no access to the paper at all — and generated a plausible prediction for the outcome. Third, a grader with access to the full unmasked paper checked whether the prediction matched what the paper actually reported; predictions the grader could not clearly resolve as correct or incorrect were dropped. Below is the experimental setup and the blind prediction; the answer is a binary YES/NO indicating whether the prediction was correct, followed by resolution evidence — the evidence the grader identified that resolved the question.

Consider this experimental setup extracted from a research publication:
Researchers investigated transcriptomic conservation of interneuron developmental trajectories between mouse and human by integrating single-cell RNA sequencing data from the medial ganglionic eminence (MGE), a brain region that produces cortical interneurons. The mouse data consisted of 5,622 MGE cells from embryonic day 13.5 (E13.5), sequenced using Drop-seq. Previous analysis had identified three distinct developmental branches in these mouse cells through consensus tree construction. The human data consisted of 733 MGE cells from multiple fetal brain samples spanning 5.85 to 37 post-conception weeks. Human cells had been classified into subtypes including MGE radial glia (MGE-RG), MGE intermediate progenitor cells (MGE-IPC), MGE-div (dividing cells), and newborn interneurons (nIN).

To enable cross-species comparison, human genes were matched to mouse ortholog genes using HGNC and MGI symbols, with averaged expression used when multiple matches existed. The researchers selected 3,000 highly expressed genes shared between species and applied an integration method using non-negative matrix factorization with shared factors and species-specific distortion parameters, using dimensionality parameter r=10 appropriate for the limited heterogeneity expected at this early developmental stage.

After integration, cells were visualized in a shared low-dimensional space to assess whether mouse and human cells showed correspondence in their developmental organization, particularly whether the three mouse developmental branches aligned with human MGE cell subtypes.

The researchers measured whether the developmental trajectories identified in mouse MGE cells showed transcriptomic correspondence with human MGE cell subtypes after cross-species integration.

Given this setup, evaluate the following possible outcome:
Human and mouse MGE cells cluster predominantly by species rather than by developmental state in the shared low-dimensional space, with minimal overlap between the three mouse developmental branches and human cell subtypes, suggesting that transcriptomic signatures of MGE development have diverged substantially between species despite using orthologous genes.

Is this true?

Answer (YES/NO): NO